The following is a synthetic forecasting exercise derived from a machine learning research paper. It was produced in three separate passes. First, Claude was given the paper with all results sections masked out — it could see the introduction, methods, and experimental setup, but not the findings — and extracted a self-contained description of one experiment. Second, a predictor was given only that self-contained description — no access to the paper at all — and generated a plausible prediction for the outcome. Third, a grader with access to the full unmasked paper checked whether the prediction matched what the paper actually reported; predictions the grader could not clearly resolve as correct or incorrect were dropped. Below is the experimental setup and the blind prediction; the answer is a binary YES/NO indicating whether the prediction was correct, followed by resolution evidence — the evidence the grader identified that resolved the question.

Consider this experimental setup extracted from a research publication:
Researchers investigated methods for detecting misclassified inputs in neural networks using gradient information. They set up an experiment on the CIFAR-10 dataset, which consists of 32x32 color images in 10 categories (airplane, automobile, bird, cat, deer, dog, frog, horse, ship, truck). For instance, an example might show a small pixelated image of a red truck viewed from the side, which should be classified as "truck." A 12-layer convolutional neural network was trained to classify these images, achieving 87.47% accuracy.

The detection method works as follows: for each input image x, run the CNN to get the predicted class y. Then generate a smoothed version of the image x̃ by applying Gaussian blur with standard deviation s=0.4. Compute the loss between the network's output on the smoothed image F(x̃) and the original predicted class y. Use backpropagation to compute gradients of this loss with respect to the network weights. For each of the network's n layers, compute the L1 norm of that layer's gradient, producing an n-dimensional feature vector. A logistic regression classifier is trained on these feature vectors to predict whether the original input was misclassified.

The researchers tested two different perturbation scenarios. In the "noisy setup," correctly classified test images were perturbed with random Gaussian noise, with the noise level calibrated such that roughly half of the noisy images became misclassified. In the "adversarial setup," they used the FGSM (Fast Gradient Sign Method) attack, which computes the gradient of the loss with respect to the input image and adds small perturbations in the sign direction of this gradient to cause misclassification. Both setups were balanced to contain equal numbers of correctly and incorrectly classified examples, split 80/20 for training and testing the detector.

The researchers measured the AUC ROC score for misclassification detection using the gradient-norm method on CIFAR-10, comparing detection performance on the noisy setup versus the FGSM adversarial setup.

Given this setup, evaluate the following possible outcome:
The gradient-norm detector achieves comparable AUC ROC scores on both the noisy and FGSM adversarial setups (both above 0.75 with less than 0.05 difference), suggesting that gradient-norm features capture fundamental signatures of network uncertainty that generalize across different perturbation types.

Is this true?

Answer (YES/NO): NO